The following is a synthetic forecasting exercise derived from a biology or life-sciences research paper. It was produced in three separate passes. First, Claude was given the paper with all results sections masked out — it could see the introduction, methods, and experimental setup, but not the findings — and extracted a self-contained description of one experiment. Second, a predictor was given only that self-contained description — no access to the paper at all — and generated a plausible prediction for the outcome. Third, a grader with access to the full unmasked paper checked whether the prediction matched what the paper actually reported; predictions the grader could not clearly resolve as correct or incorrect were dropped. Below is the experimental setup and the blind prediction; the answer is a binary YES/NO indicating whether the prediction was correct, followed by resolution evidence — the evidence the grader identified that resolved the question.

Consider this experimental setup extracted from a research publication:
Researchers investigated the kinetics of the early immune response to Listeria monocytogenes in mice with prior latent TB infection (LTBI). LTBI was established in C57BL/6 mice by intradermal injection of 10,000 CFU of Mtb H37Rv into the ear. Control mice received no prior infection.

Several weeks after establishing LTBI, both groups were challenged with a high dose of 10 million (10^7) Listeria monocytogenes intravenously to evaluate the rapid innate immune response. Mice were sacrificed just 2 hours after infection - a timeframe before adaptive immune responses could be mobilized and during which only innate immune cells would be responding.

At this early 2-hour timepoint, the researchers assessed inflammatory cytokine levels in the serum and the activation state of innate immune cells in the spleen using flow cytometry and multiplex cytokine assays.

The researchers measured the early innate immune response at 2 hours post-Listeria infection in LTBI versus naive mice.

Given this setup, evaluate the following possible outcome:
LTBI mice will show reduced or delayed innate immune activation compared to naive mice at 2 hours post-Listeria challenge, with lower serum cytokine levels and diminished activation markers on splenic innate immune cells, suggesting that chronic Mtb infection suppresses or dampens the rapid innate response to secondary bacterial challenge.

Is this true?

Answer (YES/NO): NO